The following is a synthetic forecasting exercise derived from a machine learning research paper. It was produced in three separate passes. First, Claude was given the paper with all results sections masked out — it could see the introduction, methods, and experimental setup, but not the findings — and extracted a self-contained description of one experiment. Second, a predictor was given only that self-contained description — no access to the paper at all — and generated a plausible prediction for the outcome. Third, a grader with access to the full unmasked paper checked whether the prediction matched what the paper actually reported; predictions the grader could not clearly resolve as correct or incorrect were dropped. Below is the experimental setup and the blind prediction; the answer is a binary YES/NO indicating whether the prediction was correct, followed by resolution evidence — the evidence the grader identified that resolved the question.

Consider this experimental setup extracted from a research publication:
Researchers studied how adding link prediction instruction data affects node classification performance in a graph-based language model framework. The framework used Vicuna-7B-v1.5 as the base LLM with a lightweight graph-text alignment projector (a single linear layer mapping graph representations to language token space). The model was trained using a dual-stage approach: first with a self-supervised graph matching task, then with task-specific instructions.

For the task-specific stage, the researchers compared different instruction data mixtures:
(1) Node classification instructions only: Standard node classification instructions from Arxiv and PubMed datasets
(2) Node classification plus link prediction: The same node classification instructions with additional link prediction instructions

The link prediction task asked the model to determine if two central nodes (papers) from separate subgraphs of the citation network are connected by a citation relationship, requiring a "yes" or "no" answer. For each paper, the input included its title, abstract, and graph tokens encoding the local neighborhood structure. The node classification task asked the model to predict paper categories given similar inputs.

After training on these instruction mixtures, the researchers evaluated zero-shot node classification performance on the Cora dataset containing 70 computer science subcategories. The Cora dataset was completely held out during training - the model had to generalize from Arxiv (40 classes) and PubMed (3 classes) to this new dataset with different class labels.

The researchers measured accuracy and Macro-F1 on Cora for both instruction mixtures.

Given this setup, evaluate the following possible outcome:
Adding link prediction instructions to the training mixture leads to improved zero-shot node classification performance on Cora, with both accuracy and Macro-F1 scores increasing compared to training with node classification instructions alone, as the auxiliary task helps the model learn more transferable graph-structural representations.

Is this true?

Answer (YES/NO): YES